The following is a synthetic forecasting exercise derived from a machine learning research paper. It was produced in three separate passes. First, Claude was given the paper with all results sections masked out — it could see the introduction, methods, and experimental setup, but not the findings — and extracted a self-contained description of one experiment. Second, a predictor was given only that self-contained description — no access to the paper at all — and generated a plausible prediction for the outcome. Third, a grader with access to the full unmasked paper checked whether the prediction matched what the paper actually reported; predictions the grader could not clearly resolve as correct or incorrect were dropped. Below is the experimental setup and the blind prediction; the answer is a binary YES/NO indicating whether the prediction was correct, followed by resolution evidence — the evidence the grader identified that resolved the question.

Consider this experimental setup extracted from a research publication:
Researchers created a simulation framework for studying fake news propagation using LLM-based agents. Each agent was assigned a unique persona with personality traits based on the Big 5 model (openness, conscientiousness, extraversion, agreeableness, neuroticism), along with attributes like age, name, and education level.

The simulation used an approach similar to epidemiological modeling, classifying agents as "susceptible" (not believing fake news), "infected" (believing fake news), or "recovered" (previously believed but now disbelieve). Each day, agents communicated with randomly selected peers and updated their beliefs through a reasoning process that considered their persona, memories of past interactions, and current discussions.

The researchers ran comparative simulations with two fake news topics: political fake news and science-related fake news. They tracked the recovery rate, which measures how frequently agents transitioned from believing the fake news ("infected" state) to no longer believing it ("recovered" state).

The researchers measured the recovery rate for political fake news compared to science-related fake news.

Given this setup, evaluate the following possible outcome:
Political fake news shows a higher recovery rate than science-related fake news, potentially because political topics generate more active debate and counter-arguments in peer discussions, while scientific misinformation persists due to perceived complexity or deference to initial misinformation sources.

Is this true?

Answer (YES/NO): NO